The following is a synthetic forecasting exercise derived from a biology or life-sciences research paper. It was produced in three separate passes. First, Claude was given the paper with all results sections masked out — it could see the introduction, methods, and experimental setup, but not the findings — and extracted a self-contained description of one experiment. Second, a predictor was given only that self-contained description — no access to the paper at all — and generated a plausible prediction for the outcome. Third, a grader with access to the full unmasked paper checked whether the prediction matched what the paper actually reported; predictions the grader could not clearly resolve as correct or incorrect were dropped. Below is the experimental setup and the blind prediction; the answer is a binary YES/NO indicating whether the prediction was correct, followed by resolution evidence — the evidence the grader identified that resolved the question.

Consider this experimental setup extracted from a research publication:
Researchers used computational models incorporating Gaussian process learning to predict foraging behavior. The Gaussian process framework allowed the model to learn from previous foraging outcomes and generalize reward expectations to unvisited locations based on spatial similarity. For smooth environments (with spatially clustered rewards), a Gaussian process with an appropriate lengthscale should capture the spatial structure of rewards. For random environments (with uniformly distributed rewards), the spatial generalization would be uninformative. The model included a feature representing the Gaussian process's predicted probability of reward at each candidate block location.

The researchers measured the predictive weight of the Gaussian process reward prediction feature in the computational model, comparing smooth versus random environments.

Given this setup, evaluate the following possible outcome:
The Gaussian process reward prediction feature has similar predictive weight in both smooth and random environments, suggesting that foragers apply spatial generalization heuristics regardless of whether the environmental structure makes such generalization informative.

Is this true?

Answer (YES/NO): NO